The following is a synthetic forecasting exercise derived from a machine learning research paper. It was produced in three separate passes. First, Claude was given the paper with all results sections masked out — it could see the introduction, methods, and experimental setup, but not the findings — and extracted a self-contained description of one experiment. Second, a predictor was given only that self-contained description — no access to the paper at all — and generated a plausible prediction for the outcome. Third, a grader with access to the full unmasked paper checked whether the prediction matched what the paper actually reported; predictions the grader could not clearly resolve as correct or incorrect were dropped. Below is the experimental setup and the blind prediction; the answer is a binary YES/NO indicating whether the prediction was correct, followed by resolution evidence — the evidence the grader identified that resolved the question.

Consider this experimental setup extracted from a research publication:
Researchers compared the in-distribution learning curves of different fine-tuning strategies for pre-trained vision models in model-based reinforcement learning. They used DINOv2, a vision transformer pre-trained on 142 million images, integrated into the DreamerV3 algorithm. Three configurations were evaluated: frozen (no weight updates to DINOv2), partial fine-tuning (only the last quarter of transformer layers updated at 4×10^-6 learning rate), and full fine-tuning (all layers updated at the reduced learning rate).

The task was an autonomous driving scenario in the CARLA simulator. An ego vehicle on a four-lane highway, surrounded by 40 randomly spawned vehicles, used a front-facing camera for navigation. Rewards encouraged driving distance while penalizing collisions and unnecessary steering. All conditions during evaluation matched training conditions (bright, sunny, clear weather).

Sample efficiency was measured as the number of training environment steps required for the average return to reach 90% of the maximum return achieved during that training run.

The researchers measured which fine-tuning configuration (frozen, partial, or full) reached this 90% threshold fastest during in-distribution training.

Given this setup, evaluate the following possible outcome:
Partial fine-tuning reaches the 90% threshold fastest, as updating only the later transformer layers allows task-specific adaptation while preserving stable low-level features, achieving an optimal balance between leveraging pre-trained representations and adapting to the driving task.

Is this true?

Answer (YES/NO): NO